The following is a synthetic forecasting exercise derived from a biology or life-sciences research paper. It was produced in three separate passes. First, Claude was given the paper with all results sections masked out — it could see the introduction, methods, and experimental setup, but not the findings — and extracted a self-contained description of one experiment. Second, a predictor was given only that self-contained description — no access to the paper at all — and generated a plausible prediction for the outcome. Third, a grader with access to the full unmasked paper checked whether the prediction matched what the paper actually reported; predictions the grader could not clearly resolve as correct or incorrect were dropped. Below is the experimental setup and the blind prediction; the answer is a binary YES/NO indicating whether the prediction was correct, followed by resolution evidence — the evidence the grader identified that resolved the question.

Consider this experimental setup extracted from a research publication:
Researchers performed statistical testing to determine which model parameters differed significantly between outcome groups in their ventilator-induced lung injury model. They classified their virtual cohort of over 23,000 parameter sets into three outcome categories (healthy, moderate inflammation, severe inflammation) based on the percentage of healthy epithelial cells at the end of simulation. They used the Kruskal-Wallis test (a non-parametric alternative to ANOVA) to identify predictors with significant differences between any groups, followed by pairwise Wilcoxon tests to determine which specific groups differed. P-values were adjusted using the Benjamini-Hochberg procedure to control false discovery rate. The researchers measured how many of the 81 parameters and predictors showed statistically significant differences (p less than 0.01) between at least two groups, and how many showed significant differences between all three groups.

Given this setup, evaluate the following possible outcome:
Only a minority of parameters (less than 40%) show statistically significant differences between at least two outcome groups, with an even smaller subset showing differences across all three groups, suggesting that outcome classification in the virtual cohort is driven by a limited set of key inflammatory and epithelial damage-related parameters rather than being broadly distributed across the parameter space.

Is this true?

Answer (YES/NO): NO